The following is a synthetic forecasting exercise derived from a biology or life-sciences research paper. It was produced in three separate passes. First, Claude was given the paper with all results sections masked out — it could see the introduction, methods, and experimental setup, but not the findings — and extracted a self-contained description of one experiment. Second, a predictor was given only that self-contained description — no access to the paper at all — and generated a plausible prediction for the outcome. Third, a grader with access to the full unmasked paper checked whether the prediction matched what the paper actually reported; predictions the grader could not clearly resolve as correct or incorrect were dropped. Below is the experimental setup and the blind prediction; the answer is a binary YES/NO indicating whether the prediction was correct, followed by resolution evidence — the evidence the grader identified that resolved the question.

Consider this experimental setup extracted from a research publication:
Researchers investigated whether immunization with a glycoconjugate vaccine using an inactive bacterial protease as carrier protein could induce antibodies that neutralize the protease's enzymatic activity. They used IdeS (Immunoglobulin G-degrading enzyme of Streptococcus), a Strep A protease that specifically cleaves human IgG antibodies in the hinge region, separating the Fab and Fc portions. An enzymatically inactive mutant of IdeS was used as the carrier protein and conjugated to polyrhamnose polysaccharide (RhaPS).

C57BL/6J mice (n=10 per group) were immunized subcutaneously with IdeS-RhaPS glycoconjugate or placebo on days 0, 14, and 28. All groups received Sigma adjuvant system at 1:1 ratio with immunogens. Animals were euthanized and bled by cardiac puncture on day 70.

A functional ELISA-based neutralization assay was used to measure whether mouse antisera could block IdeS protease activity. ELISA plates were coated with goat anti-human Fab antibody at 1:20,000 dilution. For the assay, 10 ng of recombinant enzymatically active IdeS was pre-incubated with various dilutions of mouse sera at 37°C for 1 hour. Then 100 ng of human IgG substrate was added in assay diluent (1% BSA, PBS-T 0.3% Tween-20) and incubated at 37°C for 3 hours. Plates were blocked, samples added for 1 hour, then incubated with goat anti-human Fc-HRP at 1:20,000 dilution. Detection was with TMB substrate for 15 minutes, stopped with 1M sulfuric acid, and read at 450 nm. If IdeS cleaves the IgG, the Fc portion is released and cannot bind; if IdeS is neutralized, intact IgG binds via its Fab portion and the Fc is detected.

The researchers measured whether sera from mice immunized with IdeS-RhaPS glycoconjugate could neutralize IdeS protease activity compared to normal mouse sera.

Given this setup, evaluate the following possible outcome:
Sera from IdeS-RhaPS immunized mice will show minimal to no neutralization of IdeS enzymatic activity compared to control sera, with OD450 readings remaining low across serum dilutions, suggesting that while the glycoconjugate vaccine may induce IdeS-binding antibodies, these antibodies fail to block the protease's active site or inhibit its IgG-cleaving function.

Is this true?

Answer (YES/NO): NO